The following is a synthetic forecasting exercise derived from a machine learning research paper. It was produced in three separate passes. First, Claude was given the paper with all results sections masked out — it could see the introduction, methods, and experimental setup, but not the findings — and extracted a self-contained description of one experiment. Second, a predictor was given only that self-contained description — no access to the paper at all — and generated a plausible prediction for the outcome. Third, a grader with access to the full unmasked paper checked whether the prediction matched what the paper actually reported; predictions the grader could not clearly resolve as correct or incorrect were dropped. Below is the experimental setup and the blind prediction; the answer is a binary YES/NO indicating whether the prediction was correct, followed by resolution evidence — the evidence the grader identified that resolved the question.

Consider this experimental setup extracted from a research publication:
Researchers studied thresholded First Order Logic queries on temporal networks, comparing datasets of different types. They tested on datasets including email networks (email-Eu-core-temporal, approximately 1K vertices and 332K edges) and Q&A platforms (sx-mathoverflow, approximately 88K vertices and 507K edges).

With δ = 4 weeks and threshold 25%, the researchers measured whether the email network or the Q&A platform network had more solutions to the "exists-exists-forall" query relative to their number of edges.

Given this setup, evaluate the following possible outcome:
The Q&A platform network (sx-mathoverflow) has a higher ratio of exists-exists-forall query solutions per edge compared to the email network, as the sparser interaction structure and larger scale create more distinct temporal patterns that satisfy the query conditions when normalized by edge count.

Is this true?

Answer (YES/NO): NO